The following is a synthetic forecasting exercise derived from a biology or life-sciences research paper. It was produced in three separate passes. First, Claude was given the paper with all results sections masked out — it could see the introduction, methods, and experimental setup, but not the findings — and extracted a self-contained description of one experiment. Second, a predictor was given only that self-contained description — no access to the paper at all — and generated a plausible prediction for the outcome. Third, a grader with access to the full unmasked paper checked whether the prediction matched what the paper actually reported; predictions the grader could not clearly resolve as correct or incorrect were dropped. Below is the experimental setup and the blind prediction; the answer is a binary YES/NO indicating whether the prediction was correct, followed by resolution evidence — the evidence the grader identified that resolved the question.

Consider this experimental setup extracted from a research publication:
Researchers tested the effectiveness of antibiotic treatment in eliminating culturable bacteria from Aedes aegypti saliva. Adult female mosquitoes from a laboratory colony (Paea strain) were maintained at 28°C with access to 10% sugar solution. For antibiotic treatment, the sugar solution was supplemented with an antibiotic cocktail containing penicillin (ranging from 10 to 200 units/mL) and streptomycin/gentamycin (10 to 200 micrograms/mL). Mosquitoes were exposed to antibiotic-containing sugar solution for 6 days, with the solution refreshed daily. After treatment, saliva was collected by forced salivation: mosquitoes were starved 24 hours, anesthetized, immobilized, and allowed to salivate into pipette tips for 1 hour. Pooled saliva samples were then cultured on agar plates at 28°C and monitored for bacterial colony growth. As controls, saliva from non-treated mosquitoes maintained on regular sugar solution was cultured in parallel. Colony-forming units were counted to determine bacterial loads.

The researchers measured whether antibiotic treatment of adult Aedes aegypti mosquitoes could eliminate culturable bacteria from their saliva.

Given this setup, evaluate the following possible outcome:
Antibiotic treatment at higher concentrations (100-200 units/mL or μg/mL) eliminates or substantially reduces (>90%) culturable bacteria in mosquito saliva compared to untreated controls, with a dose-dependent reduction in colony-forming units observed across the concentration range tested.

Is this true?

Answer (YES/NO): NO